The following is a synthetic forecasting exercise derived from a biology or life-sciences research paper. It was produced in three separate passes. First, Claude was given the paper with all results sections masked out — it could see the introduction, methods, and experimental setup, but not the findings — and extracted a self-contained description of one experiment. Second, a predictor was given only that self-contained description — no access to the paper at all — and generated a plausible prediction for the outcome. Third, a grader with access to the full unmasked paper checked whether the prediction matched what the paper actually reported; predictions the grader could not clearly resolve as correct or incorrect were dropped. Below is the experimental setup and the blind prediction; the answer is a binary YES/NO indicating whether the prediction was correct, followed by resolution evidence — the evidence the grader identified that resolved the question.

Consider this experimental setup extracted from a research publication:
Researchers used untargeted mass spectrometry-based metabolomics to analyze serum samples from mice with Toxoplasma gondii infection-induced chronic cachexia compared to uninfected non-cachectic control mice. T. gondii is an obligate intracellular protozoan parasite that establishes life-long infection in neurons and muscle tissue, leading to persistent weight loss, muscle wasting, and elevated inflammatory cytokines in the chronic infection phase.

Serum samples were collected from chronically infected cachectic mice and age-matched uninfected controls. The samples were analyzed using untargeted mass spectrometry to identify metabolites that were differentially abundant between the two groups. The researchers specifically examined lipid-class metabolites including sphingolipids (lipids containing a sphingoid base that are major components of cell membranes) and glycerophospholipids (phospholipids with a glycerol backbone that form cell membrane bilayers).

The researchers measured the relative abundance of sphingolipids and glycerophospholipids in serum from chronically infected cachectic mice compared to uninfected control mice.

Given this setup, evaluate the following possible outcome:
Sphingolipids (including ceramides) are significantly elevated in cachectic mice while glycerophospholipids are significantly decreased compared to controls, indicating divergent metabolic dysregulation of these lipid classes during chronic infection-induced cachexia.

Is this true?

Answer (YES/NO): NO